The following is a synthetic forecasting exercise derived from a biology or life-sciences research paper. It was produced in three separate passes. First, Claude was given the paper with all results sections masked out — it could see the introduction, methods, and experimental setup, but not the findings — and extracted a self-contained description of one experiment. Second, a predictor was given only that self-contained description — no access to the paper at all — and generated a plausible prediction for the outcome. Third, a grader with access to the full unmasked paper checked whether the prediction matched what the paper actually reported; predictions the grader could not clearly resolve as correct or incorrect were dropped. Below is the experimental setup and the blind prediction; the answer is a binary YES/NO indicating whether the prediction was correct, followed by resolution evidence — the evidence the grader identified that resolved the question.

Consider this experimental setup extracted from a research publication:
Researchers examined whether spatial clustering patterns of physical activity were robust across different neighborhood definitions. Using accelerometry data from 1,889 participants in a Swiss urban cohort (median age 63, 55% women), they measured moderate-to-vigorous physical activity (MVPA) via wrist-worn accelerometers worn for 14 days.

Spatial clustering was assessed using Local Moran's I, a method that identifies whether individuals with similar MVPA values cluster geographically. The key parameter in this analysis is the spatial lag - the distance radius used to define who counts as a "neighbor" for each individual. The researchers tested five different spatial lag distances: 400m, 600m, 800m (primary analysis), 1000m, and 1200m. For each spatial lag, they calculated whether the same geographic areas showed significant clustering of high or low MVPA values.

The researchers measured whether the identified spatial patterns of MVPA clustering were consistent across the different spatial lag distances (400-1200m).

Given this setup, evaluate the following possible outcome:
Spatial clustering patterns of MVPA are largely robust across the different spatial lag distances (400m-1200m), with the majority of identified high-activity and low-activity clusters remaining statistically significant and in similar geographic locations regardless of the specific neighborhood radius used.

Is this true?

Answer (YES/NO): YES